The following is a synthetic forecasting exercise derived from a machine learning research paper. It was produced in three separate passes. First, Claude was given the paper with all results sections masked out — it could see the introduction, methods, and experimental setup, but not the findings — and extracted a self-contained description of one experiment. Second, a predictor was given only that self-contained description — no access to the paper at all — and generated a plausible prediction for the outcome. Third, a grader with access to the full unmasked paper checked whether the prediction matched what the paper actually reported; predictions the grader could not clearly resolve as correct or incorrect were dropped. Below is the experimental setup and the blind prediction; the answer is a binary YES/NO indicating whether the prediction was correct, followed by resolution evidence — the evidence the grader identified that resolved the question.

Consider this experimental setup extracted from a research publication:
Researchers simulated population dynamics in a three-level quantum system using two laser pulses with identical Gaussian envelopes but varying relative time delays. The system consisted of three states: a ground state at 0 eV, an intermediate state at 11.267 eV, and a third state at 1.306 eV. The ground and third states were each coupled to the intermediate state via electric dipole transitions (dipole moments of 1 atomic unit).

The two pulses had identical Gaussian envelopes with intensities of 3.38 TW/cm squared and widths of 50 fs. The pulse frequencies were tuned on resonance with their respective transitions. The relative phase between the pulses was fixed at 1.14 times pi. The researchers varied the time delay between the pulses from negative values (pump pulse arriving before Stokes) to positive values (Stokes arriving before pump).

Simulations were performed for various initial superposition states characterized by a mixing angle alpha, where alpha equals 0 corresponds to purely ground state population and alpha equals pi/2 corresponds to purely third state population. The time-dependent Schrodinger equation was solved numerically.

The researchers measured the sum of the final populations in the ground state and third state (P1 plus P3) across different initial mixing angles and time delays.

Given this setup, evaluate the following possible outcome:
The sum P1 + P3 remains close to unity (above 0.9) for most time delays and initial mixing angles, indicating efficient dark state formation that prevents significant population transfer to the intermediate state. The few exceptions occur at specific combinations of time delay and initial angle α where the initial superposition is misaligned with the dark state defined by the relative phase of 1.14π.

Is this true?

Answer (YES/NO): NO